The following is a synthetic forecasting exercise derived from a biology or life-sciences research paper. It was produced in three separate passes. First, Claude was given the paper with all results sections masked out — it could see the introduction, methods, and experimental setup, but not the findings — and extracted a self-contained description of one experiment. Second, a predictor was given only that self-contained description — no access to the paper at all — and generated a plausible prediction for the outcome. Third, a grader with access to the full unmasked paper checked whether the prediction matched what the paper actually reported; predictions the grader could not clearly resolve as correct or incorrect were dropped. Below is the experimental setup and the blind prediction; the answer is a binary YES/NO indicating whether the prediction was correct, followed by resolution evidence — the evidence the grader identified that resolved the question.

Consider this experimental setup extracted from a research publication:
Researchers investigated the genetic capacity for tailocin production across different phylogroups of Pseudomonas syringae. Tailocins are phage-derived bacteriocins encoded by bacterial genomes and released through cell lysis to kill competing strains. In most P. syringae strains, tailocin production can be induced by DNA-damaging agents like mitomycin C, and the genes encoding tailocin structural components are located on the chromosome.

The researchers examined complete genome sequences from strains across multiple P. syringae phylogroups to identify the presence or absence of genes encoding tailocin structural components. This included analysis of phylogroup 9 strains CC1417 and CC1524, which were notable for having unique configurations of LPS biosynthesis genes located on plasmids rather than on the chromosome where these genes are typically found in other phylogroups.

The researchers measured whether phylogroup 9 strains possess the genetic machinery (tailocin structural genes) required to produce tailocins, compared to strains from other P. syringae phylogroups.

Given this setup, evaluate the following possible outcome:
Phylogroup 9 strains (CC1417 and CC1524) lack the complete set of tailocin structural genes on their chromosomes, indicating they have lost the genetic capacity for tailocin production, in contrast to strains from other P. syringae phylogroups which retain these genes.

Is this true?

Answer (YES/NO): YES